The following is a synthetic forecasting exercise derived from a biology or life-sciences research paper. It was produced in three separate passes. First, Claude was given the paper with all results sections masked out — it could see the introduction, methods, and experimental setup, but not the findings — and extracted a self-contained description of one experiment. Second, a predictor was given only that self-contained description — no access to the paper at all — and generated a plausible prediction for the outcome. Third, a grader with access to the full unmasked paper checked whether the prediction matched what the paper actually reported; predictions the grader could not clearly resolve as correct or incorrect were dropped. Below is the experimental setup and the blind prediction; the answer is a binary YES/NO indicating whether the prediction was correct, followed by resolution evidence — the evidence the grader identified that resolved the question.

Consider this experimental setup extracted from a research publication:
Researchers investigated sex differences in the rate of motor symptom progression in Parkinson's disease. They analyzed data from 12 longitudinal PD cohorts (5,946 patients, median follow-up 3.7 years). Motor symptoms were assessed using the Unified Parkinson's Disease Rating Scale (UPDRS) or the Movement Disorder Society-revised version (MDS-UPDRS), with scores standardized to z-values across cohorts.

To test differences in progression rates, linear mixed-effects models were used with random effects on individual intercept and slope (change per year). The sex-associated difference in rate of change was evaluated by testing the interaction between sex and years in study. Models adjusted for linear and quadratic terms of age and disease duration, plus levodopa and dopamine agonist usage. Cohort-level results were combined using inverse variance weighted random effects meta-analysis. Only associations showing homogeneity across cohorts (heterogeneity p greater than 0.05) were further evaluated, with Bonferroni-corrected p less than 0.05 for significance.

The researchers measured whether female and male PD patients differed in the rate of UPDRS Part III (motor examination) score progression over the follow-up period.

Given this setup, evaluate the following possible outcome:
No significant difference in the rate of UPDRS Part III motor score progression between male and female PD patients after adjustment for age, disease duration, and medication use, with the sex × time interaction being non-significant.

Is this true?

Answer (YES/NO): YES